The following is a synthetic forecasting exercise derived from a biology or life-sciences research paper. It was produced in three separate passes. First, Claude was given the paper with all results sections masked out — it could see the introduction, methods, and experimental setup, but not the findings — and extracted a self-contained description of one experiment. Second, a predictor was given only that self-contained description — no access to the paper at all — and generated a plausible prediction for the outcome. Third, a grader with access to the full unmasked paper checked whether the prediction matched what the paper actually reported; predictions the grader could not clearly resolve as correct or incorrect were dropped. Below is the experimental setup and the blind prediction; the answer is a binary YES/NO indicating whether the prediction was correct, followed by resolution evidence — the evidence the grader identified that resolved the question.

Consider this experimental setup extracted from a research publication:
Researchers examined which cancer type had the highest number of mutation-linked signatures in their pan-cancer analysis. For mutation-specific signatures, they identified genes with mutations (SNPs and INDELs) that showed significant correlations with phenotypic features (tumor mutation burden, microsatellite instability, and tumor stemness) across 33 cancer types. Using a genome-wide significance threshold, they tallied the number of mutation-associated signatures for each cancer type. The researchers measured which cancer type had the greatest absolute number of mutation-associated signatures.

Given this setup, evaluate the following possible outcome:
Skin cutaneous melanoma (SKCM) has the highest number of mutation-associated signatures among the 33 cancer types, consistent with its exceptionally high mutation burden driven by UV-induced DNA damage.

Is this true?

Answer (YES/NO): NO